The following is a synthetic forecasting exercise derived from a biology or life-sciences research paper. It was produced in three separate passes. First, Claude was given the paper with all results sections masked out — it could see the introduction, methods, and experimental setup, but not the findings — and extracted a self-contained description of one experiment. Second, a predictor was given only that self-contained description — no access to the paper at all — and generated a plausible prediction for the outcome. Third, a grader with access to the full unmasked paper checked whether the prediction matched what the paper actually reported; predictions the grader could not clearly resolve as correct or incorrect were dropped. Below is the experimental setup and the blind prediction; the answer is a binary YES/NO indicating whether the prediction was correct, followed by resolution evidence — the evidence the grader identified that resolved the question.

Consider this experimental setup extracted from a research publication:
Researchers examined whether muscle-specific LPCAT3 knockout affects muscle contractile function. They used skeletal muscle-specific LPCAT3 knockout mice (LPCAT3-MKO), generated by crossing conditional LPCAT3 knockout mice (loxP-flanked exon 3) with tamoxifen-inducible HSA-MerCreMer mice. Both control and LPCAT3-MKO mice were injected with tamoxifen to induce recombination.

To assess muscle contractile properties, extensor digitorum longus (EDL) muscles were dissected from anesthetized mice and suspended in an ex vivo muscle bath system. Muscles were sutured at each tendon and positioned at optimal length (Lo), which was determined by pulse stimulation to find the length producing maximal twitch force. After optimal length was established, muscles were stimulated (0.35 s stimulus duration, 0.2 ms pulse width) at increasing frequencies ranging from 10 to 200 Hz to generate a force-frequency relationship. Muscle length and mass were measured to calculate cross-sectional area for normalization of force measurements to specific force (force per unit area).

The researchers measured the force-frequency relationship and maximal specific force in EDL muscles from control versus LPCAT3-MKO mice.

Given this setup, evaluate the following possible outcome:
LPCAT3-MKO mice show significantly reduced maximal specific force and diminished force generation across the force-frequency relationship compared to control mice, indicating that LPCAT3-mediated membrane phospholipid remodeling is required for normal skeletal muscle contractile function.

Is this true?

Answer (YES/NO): NO